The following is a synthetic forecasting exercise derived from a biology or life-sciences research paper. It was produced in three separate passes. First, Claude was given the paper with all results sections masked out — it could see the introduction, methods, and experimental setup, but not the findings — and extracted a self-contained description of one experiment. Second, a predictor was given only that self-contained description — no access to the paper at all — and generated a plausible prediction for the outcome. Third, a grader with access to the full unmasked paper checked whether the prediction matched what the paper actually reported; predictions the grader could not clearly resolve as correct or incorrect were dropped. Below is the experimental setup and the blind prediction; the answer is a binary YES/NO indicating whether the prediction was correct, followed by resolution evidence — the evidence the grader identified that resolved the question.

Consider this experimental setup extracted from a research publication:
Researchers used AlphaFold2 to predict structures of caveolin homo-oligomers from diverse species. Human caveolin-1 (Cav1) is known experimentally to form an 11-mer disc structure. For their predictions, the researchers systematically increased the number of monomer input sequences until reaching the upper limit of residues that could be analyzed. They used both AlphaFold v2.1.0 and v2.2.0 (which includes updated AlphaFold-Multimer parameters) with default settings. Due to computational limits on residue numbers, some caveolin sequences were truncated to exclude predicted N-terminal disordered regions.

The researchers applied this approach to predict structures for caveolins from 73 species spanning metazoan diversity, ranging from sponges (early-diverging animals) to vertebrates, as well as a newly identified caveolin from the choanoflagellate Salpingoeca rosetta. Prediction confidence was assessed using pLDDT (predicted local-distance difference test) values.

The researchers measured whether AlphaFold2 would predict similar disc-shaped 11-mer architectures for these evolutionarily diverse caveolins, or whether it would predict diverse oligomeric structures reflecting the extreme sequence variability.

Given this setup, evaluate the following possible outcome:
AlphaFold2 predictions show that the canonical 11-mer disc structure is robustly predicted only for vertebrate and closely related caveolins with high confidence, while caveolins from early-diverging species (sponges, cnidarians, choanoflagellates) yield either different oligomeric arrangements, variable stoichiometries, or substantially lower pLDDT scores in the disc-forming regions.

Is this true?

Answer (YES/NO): NO